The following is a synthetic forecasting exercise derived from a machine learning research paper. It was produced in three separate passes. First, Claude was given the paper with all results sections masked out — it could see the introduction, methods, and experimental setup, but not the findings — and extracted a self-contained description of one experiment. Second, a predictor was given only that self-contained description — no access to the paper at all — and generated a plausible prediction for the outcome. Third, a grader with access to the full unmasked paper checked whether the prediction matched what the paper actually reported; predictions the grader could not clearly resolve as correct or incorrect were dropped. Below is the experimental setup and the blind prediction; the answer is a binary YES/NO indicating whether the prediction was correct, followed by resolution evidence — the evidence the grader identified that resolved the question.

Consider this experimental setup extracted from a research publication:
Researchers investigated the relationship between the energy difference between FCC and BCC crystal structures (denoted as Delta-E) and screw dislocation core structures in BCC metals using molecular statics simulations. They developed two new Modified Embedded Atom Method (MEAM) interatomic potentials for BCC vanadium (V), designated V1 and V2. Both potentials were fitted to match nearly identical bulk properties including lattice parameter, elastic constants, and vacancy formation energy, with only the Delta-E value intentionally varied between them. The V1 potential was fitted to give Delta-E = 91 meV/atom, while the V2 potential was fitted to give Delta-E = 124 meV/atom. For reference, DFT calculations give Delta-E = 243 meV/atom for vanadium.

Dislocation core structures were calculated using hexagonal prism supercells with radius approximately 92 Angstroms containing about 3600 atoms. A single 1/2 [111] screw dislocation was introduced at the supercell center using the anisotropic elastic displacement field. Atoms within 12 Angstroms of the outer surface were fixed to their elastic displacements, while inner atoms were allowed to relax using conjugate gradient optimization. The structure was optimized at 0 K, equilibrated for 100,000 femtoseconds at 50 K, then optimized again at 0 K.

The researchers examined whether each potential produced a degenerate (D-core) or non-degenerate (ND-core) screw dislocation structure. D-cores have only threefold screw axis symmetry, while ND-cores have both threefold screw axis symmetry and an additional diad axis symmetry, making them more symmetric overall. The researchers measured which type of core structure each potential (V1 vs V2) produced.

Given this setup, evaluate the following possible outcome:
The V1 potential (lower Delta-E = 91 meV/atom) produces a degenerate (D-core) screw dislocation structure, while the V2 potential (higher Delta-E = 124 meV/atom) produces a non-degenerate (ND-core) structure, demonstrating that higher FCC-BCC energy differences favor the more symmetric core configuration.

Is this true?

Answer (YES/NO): YES